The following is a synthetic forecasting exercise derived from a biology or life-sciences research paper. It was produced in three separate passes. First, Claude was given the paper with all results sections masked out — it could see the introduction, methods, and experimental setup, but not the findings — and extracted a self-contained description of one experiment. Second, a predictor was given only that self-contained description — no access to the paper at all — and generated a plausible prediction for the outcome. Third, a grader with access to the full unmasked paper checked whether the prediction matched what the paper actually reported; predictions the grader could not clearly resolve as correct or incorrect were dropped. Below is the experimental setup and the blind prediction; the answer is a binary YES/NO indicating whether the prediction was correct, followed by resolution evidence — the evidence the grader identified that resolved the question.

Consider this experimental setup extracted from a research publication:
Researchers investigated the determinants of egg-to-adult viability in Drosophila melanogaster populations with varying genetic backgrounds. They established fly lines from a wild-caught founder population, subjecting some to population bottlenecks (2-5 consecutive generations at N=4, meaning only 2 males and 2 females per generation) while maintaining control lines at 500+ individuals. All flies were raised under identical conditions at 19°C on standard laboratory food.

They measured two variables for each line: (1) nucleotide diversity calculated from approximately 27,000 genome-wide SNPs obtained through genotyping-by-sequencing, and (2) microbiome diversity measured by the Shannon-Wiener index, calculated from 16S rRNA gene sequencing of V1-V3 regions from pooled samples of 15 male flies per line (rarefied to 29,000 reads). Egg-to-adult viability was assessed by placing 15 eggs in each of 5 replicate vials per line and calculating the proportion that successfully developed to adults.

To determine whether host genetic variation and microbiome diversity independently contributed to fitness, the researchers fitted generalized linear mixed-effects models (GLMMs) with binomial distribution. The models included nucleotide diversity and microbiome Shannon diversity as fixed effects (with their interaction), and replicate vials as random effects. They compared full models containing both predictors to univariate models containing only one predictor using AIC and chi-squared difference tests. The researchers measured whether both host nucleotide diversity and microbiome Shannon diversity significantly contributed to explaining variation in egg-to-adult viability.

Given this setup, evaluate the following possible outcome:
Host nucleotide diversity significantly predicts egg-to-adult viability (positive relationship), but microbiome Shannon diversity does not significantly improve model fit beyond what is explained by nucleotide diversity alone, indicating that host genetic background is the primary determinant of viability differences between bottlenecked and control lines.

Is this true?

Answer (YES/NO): NO